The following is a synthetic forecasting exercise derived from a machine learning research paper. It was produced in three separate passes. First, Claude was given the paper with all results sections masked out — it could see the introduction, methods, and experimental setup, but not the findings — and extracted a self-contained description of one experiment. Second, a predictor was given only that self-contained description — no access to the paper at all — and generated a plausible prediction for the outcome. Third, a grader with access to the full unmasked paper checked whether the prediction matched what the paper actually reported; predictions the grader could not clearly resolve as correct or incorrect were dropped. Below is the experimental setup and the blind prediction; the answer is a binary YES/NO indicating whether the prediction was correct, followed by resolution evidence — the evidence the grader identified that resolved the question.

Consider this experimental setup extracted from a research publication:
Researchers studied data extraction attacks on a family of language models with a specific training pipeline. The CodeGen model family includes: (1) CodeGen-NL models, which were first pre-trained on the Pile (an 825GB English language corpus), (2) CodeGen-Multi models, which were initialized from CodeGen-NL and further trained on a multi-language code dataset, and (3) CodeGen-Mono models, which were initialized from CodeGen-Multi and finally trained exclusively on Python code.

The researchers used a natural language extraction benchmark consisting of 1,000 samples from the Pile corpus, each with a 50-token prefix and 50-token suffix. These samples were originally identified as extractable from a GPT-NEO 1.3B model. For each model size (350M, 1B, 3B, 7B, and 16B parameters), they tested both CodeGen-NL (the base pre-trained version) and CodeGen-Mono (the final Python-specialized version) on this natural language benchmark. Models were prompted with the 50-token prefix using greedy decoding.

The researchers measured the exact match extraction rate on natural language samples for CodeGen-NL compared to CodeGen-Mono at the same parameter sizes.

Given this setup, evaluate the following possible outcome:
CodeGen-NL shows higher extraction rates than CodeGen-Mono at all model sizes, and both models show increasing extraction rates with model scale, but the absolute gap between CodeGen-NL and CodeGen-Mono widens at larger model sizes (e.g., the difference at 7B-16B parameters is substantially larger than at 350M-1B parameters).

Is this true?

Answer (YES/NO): NO